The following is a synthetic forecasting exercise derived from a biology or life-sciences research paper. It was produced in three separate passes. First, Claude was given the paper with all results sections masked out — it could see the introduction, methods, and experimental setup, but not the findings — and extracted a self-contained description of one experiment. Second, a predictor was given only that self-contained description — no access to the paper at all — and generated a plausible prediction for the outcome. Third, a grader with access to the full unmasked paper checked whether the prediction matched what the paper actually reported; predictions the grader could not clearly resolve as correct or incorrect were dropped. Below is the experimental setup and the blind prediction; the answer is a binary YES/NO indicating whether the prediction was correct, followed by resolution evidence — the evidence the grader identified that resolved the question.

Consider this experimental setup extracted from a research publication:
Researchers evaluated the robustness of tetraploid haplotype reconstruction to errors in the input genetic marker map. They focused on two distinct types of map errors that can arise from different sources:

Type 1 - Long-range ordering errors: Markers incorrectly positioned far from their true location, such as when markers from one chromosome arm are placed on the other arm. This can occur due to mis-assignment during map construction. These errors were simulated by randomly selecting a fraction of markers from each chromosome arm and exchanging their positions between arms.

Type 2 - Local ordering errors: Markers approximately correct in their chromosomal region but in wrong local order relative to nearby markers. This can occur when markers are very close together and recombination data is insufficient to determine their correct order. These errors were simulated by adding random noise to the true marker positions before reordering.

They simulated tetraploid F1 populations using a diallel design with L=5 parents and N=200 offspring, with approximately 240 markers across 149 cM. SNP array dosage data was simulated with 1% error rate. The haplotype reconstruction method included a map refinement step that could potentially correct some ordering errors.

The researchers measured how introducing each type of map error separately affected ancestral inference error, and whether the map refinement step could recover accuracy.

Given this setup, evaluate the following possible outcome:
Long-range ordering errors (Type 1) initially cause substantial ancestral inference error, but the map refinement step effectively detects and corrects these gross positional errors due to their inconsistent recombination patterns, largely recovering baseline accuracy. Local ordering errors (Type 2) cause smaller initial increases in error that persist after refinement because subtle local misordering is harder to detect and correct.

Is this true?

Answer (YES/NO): NO